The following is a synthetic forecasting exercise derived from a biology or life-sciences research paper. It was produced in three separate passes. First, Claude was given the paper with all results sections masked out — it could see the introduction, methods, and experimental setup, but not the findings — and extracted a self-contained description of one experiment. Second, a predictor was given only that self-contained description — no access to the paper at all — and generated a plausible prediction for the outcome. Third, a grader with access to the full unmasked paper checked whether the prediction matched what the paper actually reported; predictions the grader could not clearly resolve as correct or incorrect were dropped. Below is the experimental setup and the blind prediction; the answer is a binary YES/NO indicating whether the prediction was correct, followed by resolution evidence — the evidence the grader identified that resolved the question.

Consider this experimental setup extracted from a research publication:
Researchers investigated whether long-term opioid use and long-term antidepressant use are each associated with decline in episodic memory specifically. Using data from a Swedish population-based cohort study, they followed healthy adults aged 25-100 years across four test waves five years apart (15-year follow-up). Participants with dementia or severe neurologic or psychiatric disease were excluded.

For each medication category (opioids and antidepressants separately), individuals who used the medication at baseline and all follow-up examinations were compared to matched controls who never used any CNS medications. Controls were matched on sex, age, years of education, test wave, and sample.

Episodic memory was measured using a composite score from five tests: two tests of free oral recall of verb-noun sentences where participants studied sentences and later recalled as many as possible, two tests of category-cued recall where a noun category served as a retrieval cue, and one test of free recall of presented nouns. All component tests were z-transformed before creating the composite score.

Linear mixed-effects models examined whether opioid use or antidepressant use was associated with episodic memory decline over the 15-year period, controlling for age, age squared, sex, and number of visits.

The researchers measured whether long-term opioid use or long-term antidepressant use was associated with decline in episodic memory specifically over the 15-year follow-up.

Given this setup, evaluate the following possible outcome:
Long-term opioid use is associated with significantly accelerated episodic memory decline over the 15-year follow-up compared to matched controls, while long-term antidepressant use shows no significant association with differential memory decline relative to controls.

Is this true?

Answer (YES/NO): NO